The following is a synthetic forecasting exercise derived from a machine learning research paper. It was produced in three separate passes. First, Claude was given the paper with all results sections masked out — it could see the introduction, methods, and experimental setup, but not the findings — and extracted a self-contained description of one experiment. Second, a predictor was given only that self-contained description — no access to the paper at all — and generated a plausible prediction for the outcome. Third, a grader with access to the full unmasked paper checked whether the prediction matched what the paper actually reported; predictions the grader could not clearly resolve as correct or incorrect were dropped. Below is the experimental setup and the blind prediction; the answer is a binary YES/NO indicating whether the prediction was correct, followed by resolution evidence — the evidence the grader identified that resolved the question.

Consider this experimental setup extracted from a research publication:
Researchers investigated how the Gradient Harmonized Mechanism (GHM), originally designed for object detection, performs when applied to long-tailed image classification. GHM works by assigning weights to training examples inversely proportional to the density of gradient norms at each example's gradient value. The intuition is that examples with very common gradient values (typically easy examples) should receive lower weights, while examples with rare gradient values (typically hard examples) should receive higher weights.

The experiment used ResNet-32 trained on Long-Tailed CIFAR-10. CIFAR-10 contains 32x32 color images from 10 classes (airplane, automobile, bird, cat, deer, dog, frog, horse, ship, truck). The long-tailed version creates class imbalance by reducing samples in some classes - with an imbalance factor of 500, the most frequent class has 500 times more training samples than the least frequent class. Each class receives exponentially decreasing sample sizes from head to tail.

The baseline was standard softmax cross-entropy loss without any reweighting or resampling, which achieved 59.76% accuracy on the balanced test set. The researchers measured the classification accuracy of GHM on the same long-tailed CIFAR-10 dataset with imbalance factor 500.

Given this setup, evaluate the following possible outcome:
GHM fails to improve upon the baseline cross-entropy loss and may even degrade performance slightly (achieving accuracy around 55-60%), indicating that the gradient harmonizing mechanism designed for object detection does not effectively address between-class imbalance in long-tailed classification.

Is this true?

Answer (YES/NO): NO